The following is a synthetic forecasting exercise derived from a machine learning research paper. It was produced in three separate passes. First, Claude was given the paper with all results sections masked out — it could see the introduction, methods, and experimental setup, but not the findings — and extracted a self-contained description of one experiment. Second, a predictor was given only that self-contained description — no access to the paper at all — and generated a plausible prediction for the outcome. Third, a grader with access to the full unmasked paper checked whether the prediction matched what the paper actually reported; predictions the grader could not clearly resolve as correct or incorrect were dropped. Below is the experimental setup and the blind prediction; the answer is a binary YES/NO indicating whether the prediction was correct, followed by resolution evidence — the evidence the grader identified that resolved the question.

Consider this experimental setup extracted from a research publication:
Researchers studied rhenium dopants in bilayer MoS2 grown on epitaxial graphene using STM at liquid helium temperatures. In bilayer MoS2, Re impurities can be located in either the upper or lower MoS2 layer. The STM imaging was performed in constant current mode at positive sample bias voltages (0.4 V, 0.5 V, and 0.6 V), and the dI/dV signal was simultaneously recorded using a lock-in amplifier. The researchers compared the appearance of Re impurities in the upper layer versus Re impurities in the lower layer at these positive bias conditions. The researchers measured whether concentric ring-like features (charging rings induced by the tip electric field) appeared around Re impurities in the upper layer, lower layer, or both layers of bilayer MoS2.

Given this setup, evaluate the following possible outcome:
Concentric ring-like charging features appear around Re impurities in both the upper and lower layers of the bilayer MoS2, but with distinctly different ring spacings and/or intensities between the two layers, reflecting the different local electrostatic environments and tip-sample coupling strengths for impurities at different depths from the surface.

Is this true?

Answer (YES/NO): NO